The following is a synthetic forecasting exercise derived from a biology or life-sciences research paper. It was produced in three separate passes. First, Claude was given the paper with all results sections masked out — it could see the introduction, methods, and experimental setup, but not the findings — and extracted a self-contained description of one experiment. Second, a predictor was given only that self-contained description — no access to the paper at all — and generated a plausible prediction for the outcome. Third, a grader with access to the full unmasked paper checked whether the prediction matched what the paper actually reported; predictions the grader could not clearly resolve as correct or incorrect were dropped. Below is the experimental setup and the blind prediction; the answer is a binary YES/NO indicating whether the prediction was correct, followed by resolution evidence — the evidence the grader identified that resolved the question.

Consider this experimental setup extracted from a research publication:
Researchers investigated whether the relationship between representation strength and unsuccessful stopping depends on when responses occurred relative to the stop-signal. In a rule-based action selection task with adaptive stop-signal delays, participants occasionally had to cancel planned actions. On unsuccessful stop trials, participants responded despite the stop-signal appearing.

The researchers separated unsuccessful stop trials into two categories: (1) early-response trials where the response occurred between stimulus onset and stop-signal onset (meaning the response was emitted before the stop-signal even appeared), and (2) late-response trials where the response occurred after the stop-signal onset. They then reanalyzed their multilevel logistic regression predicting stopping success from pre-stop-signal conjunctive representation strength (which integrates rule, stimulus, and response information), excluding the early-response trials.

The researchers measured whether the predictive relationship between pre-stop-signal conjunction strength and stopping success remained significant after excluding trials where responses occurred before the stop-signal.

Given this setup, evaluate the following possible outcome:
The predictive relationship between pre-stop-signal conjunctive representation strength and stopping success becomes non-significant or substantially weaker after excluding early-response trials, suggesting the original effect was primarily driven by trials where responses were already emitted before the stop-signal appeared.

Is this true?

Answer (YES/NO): NO